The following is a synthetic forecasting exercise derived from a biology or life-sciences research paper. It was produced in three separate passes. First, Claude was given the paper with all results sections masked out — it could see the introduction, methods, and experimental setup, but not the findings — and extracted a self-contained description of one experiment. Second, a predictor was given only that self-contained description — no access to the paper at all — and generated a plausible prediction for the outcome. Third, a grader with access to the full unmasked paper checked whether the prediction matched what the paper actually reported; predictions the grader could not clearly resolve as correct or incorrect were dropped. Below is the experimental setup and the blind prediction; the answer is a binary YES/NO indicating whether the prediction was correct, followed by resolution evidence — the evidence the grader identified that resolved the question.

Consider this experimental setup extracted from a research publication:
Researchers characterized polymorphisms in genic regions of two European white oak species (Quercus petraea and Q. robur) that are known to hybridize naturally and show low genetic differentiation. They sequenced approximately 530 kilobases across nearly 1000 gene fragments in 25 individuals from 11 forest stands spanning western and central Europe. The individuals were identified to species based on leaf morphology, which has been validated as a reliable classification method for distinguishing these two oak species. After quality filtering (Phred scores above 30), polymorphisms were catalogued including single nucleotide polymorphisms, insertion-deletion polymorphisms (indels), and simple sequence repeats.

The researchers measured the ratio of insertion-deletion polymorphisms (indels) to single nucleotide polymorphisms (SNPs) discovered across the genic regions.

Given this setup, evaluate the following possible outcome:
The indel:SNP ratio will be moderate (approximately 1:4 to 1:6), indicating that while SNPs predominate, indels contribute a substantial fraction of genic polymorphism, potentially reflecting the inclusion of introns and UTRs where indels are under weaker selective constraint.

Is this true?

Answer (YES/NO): NO